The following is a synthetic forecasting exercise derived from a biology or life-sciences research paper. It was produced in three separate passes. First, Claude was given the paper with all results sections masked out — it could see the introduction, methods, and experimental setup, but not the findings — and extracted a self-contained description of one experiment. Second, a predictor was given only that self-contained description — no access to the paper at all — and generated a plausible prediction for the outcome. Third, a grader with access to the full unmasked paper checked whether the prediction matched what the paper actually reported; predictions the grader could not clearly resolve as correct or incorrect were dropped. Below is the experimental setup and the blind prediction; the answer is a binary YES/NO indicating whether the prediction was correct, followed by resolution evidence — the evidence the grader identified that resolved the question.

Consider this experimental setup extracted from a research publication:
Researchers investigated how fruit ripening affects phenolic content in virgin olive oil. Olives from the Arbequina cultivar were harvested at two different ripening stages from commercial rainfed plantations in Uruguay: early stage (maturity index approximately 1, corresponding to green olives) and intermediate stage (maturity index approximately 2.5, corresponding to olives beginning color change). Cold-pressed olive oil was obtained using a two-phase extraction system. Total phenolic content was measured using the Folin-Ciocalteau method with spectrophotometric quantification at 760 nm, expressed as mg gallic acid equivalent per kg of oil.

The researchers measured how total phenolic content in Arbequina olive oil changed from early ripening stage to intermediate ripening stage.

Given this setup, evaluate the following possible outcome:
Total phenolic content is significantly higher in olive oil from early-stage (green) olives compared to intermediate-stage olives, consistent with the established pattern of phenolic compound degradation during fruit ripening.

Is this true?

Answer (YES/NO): YES